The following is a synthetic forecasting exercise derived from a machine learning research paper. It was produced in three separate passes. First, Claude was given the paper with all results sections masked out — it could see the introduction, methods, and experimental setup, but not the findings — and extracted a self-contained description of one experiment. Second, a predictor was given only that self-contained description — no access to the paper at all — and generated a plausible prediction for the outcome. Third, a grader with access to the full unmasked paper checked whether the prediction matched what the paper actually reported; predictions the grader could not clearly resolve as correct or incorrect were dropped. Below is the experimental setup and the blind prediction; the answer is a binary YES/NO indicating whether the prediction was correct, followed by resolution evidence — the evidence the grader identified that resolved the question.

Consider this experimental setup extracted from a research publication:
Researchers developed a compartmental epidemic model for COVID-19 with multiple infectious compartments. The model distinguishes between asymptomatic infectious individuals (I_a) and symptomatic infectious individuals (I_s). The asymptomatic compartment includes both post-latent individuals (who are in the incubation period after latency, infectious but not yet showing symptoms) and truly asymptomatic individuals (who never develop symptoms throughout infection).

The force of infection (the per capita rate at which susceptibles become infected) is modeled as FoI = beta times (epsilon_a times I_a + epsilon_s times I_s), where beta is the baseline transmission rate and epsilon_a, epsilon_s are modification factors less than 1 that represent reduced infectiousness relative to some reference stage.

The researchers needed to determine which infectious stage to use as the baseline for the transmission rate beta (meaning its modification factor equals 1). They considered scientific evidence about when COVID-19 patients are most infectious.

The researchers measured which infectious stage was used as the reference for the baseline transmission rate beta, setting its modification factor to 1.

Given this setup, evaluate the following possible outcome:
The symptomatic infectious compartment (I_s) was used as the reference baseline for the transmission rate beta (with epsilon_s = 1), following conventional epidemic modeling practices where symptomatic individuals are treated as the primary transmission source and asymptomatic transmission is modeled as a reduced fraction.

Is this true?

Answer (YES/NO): NO